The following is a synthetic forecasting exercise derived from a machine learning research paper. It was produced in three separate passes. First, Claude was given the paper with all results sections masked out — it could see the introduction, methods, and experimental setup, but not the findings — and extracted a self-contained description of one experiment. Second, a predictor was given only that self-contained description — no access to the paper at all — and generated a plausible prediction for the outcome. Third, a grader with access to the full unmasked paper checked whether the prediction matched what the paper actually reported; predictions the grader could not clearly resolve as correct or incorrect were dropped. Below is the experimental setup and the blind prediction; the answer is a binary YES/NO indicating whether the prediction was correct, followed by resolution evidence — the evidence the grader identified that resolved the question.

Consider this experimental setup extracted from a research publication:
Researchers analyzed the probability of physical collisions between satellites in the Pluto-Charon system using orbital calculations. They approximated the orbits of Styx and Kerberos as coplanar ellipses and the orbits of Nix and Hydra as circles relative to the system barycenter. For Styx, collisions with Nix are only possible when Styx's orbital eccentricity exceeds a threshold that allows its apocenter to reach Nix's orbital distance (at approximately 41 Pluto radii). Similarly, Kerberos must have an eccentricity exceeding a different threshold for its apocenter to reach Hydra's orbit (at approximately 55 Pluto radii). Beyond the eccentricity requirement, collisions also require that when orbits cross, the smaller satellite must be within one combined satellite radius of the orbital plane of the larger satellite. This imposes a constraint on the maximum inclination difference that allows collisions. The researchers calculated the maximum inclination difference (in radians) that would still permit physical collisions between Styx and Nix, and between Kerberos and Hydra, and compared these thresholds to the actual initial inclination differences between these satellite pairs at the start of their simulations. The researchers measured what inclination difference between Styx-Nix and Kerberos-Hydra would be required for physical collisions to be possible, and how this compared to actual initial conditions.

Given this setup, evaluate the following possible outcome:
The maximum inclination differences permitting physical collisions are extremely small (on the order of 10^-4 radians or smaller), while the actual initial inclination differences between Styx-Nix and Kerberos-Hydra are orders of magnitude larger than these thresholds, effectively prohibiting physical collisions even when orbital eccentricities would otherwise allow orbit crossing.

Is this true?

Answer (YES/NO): NO